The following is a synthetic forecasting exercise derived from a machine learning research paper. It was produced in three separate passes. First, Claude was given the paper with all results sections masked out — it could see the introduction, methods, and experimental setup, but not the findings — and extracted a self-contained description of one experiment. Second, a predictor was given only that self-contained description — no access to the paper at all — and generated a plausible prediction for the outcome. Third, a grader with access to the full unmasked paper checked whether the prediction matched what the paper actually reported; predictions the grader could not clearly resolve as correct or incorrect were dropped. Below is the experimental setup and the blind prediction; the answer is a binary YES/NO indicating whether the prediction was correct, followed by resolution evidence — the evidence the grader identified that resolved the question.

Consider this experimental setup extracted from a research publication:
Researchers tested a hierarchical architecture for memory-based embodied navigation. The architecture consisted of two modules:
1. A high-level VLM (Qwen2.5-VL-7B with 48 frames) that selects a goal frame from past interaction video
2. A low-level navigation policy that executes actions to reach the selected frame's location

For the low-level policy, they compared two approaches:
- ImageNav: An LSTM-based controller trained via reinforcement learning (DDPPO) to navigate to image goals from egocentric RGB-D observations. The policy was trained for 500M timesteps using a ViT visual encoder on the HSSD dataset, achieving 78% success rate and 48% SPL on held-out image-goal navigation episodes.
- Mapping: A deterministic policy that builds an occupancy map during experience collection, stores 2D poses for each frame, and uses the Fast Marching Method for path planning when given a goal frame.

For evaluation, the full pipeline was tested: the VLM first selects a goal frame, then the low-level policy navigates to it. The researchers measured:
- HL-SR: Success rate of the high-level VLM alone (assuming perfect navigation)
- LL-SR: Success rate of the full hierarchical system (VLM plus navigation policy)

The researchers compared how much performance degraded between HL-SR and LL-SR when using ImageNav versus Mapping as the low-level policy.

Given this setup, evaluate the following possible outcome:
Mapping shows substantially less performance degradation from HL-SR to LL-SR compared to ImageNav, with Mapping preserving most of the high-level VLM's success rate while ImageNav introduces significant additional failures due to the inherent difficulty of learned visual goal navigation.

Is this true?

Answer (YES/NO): YES